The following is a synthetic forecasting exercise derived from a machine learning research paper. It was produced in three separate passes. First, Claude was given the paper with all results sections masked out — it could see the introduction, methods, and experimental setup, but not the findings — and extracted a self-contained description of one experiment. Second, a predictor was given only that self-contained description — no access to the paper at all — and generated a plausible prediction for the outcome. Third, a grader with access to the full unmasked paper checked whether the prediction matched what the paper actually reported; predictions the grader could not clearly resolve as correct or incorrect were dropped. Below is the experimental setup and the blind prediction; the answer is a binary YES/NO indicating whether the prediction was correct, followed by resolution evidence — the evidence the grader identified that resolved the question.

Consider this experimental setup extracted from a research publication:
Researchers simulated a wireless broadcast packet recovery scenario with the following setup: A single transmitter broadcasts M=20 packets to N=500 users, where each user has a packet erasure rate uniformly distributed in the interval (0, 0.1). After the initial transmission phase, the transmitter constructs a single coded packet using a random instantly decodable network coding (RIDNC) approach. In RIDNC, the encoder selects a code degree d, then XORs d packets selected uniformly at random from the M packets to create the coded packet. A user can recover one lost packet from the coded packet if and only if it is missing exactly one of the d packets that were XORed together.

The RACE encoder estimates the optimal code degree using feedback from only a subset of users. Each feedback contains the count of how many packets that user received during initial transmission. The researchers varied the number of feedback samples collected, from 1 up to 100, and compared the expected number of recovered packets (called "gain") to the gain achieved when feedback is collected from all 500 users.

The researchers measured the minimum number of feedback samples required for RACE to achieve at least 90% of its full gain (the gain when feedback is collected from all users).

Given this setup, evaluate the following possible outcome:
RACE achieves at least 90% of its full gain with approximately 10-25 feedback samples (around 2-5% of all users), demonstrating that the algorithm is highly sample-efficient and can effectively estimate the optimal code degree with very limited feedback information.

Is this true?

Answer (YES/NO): NO